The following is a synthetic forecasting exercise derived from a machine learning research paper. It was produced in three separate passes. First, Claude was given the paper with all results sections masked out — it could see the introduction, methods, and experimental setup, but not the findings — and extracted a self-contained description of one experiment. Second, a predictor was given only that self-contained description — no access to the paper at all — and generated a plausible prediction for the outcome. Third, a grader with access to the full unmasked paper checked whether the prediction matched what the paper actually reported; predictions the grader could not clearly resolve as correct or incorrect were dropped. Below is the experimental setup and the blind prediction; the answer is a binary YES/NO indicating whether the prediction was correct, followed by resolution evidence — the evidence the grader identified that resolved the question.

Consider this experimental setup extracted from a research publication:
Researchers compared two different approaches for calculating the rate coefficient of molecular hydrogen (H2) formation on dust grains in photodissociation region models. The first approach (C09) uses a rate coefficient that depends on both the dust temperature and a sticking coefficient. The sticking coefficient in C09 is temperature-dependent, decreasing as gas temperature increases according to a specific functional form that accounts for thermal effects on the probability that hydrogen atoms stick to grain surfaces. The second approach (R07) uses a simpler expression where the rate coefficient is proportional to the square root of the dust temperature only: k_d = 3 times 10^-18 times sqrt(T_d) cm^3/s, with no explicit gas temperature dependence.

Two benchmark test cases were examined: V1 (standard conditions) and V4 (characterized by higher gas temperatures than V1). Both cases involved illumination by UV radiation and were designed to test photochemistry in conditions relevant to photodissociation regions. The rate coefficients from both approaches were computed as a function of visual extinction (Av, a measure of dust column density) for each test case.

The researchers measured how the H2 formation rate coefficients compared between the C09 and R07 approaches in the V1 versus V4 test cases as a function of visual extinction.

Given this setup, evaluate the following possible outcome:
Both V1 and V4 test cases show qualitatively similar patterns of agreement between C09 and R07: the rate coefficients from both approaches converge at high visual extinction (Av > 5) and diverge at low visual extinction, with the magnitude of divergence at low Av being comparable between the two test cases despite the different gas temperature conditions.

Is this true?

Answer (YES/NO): NO